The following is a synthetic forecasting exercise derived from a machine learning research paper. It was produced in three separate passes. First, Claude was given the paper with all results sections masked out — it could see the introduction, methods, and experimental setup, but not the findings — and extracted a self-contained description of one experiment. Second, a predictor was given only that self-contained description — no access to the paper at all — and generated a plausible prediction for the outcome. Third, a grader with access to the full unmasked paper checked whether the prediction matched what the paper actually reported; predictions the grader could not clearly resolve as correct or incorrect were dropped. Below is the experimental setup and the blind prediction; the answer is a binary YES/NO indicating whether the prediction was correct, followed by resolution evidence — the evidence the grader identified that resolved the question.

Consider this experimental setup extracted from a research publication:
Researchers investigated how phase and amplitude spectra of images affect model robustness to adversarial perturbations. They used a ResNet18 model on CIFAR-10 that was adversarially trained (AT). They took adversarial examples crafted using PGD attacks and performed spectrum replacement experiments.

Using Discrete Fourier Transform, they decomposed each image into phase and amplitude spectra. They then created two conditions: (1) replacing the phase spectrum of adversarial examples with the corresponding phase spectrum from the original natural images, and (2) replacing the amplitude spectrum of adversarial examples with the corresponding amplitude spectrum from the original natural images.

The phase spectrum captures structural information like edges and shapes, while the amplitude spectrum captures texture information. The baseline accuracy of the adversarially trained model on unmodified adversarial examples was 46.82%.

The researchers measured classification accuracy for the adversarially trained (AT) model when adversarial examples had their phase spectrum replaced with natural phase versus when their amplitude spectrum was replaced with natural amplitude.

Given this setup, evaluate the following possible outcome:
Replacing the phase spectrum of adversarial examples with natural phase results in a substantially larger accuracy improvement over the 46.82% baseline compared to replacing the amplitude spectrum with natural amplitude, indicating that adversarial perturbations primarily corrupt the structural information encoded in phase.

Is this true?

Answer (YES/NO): NO